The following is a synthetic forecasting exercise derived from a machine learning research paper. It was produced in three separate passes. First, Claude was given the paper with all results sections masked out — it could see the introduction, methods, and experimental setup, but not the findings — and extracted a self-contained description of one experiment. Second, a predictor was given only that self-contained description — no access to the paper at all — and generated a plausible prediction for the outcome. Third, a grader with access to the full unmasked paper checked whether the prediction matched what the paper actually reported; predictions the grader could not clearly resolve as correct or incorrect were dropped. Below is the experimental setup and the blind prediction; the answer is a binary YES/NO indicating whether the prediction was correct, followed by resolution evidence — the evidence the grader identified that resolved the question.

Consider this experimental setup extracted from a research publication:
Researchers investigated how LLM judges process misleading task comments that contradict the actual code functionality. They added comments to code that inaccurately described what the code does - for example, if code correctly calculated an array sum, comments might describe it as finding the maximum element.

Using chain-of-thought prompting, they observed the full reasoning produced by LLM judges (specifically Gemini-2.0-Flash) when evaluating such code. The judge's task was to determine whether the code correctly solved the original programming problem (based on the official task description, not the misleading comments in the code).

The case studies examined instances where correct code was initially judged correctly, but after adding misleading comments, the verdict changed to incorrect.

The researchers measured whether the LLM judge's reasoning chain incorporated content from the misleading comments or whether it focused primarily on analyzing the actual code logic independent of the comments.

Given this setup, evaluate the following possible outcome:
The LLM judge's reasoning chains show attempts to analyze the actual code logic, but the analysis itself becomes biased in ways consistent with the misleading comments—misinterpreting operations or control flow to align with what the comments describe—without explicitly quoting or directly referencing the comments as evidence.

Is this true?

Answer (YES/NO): NO